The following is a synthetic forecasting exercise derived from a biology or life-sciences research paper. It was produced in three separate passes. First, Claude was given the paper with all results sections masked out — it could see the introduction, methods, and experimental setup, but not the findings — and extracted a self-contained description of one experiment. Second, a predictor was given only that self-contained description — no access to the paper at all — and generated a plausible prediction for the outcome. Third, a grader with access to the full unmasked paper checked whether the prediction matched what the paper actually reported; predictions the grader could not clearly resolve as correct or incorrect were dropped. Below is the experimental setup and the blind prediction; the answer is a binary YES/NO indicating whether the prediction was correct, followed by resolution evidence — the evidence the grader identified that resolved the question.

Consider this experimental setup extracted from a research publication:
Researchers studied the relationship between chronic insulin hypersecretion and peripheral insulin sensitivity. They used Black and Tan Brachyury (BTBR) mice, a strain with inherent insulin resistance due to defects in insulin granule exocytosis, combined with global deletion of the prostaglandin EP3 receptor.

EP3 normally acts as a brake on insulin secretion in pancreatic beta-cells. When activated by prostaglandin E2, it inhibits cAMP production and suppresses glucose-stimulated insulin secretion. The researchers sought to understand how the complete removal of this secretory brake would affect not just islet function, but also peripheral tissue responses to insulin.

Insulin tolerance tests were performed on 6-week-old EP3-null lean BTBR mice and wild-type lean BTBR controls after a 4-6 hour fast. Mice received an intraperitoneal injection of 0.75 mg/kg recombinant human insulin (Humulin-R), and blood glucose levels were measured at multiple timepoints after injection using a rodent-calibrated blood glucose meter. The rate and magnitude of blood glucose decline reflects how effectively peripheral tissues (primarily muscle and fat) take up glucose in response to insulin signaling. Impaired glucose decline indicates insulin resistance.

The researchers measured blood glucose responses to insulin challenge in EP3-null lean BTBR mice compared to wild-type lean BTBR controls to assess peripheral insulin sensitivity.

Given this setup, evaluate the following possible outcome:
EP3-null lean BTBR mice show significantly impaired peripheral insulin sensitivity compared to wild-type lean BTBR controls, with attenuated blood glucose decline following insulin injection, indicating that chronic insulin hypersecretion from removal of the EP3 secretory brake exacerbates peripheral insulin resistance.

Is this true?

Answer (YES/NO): YES